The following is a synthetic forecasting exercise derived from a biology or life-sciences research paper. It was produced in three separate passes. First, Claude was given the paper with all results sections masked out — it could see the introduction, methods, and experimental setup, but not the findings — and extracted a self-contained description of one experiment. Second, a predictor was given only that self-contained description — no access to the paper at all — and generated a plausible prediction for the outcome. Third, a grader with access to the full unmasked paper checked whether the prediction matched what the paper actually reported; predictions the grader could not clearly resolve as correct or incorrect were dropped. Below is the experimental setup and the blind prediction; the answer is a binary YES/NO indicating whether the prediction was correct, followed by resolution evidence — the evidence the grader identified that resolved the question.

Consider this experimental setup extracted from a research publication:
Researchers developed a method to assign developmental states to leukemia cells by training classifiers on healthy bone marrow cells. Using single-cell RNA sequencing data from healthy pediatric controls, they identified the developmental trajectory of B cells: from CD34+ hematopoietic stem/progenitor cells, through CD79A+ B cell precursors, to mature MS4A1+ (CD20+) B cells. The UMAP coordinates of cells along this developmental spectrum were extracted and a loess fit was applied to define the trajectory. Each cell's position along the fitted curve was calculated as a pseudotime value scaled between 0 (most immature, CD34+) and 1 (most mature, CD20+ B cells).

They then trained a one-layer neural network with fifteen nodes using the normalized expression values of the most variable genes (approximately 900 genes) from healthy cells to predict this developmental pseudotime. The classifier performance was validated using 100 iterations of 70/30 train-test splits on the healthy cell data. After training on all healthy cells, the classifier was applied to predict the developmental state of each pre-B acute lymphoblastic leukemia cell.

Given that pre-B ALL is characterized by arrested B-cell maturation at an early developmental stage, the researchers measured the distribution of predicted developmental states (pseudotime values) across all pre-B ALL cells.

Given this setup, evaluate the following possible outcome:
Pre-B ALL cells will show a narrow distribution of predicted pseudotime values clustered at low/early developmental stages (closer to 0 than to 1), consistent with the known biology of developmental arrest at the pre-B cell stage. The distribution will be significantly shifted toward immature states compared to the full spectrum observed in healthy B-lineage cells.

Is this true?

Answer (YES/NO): NO